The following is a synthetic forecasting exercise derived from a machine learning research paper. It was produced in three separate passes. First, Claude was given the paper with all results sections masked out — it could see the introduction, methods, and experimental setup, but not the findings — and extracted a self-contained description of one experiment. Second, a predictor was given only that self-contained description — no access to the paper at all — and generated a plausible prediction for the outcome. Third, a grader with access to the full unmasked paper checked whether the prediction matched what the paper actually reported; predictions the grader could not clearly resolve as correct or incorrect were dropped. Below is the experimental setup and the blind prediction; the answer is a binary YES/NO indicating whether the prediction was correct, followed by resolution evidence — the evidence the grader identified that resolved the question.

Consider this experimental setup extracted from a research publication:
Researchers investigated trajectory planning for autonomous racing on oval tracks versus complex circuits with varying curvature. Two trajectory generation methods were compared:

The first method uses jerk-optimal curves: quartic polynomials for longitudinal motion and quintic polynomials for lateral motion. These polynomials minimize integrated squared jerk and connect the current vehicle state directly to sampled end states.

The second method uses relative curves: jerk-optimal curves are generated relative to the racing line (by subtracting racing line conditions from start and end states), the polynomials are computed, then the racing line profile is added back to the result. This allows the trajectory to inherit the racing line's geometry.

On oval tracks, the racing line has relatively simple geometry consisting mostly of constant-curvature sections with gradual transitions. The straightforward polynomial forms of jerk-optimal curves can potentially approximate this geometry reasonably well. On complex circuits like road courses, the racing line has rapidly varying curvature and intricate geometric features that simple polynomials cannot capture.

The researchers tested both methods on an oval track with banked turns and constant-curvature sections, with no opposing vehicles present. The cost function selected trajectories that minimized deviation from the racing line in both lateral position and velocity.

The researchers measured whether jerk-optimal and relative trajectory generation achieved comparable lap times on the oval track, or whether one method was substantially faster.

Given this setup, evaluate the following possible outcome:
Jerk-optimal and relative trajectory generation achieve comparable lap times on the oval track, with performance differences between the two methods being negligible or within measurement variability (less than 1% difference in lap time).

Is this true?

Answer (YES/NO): YES